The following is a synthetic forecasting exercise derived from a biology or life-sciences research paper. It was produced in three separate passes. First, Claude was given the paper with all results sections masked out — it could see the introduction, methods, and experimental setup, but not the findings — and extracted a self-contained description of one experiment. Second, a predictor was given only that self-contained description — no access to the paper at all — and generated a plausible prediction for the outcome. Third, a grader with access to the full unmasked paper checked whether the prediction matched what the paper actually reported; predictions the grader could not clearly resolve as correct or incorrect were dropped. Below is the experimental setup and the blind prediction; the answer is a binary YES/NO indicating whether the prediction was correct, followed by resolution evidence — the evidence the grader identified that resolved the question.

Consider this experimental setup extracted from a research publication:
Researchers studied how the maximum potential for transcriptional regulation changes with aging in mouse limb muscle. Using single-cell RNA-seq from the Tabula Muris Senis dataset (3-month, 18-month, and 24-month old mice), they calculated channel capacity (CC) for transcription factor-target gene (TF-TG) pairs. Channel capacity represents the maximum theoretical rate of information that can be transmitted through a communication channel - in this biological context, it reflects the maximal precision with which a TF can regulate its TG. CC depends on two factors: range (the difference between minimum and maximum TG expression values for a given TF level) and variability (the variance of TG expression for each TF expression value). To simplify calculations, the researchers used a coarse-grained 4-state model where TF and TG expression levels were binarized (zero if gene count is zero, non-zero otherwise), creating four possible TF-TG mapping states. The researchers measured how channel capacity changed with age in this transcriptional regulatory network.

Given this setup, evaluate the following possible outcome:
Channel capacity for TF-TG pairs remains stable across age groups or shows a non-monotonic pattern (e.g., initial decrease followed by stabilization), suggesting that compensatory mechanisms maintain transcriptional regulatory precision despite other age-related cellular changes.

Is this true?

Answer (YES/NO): NO